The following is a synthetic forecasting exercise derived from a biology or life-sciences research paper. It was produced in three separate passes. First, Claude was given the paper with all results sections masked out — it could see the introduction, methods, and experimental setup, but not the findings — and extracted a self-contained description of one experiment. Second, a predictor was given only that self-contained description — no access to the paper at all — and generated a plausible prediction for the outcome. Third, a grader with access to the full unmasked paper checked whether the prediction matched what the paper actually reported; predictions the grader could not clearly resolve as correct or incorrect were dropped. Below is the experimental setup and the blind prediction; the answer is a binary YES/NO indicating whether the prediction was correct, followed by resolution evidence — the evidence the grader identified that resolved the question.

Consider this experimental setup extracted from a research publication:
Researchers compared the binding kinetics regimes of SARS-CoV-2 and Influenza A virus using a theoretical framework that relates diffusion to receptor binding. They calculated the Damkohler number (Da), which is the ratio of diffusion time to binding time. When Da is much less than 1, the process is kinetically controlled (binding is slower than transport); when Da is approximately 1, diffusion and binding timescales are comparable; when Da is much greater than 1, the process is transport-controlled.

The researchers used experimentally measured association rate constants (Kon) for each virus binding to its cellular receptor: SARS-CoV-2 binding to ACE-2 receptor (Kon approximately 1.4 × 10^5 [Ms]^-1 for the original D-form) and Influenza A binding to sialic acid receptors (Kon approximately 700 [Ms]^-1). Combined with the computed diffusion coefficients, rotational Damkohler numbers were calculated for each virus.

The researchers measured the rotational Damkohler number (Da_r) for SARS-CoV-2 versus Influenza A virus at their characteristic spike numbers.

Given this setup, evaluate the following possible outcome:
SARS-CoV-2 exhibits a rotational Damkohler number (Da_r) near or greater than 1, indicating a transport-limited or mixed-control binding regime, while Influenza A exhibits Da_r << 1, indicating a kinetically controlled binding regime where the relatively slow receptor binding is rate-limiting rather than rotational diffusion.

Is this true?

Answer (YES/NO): YES